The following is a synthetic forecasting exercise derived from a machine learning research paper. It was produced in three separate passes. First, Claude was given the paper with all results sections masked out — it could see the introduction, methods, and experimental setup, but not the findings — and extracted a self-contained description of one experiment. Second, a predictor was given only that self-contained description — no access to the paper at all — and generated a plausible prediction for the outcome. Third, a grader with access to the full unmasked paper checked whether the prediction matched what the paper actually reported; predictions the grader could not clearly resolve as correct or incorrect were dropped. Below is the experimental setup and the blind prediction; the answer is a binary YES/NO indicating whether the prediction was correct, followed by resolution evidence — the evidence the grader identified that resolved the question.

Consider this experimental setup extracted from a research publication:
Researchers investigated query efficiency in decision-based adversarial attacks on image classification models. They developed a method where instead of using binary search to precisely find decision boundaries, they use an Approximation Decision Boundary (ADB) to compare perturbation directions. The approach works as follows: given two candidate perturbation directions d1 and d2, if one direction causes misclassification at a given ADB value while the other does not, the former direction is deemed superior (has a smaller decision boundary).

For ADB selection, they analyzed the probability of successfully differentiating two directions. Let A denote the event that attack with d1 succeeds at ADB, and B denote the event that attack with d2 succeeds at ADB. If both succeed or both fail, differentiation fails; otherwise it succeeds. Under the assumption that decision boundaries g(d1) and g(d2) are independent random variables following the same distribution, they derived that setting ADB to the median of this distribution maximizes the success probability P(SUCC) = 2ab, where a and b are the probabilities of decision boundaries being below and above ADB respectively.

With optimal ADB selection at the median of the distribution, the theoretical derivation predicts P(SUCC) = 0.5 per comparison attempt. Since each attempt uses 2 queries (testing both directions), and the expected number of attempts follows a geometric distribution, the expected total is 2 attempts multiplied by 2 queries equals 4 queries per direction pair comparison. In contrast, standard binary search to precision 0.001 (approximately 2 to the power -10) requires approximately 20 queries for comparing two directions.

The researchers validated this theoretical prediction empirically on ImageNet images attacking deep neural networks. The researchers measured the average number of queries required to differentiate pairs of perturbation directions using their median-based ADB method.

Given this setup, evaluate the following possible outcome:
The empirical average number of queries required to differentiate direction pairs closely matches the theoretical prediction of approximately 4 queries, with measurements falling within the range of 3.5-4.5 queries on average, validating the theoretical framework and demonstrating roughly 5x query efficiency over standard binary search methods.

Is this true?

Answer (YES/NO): NO